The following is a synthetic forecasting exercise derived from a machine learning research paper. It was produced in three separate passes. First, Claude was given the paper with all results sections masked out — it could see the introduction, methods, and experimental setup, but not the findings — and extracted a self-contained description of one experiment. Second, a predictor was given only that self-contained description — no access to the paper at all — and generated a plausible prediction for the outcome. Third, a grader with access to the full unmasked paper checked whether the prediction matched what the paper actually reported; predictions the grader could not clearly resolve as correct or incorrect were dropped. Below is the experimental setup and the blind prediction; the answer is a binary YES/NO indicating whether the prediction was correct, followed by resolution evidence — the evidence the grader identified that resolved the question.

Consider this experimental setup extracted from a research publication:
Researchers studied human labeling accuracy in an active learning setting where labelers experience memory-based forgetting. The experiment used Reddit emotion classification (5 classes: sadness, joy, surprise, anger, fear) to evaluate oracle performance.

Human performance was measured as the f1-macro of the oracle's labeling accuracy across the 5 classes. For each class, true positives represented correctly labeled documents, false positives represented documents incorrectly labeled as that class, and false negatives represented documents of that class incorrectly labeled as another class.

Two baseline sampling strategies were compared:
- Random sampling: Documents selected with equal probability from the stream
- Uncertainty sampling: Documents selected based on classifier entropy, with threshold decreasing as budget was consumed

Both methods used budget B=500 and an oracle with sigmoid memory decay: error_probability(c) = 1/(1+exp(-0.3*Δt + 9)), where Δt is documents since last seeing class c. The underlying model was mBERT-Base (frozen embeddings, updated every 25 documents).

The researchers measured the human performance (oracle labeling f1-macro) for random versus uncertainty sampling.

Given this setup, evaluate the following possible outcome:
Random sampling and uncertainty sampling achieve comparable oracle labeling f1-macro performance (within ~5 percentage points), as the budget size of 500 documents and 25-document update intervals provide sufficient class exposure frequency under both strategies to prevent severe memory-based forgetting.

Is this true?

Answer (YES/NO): NO